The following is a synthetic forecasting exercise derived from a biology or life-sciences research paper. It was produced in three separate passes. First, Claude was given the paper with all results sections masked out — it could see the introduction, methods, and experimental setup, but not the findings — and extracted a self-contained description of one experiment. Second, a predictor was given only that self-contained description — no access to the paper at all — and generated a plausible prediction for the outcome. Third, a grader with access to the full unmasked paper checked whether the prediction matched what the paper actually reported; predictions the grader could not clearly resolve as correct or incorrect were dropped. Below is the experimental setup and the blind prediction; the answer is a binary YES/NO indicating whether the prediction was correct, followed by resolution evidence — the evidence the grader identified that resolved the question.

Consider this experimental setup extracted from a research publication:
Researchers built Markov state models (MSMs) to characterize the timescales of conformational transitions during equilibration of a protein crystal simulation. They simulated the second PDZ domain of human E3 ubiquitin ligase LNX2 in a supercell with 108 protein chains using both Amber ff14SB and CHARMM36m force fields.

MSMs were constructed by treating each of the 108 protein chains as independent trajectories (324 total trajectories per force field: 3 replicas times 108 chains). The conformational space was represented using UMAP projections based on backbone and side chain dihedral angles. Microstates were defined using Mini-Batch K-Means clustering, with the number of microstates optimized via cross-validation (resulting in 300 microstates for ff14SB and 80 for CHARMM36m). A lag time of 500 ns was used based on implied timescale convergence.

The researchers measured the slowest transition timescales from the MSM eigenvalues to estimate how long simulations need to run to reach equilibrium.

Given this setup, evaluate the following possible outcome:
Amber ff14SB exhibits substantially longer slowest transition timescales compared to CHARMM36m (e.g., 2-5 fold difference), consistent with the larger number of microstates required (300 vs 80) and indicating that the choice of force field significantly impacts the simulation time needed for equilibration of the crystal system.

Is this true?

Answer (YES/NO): NO